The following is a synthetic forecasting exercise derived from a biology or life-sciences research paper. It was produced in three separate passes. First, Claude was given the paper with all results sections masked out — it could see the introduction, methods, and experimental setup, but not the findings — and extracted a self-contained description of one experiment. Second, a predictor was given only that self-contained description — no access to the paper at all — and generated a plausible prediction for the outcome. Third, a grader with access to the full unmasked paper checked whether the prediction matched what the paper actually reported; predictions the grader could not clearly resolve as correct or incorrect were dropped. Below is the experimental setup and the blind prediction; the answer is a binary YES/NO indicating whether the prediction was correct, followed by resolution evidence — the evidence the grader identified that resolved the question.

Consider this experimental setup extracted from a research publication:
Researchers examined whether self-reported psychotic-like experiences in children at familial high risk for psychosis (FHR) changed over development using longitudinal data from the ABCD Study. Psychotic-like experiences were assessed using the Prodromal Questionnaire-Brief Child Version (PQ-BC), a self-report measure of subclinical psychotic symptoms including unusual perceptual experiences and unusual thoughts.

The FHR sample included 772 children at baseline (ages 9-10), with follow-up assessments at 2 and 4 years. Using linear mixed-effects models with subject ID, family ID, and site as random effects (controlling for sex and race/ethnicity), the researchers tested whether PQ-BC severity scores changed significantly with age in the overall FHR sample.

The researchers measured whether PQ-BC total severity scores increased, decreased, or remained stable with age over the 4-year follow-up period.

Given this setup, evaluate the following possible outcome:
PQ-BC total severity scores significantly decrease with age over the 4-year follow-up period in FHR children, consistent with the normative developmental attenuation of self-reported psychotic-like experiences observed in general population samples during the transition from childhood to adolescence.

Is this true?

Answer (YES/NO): YES